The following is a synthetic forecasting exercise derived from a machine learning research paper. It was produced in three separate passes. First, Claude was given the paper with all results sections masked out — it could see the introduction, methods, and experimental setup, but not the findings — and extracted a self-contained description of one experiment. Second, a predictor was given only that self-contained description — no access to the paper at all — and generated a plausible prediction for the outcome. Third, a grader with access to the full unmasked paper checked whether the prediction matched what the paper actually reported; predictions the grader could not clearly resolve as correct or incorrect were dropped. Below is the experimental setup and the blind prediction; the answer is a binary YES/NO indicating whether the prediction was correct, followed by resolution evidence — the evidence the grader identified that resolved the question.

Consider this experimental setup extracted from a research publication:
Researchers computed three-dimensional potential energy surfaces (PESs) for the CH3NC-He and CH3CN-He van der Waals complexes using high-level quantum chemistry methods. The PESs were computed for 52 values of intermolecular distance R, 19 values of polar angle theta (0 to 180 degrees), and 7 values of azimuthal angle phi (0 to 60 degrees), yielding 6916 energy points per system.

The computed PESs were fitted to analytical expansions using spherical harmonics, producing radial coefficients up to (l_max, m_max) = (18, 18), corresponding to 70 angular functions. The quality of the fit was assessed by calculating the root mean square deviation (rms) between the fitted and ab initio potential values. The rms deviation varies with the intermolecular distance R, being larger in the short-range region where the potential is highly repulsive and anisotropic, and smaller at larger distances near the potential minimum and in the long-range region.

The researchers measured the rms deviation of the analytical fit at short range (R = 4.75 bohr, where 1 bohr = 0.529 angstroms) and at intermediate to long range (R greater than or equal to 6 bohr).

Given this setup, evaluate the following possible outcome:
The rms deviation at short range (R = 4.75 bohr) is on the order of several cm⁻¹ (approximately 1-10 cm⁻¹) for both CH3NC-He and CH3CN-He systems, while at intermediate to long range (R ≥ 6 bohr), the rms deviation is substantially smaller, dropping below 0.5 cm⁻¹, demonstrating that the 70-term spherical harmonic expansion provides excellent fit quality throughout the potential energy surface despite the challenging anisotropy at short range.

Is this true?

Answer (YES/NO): NO